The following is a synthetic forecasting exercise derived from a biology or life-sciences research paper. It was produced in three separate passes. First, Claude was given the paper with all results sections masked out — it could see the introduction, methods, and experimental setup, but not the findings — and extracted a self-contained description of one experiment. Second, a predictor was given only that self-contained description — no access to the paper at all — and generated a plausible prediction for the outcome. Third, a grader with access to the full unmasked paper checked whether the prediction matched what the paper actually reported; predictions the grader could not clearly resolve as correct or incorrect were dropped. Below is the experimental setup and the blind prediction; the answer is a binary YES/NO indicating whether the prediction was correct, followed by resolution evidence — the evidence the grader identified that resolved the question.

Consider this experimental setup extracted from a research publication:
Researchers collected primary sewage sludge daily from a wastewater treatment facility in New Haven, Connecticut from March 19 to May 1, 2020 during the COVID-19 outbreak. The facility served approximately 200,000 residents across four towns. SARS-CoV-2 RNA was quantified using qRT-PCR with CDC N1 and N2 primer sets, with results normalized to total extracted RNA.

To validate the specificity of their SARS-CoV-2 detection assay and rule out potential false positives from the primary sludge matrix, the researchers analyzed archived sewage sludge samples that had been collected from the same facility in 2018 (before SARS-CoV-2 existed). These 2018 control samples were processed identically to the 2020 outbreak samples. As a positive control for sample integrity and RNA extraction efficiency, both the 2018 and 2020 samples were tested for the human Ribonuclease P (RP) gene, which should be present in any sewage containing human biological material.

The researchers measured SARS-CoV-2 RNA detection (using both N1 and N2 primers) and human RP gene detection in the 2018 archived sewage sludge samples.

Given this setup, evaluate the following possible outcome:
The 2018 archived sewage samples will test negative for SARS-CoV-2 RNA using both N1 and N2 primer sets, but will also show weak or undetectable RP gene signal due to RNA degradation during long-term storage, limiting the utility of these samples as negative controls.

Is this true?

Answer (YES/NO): NO